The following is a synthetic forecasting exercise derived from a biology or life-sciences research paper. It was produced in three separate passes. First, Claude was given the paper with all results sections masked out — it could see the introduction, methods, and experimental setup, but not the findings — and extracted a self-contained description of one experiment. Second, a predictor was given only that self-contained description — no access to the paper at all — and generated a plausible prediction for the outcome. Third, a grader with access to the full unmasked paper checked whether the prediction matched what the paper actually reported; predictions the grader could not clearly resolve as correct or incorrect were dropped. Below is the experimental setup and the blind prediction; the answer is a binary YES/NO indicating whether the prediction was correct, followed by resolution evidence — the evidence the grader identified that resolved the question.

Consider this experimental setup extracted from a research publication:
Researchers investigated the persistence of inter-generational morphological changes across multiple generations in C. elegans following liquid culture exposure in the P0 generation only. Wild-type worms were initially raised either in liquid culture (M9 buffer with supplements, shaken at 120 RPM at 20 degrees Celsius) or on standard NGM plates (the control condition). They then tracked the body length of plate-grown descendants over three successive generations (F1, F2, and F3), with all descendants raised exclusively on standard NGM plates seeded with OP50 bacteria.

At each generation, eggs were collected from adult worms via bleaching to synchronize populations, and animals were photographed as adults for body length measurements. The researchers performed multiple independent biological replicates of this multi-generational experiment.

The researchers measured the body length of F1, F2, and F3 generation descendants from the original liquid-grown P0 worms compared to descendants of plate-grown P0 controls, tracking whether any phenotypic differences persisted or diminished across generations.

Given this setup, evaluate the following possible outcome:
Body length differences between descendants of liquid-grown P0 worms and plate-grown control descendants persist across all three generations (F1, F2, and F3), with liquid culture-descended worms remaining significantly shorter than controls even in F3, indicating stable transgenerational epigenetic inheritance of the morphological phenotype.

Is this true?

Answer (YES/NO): NO